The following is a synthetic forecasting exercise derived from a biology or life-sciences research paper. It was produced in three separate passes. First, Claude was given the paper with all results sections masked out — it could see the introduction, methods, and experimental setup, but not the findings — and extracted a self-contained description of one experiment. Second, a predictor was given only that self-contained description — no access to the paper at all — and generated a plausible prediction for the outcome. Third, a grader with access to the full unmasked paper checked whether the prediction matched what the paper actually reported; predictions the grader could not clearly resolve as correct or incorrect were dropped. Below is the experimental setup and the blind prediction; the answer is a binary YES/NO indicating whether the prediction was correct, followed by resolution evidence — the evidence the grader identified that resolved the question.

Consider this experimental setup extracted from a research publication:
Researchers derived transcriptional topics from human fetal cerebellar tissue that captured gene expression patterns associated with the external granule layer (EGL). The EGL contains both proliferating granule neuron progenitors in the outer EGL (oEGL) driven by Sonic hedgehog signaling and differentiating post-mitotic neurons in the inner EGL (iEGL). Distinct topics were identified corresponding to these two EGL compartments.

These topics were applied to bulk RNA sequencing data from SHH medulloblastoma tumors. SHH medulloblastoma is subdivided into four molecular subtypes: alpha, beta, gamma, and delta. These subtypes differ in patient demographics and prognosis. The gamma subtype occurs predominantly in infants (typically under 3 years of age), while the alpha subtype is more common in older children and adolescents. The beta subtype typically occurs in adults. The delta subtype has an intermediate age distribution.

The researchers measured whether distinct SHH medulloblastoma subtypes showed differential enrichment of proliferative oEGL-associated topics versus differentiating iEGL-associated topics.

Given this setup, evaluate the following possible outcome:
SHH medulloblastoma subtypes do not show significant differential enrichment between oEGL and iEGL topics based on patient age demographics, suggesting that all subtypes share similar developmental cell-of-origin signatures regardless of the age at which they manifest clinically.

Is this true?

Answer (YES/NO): NO